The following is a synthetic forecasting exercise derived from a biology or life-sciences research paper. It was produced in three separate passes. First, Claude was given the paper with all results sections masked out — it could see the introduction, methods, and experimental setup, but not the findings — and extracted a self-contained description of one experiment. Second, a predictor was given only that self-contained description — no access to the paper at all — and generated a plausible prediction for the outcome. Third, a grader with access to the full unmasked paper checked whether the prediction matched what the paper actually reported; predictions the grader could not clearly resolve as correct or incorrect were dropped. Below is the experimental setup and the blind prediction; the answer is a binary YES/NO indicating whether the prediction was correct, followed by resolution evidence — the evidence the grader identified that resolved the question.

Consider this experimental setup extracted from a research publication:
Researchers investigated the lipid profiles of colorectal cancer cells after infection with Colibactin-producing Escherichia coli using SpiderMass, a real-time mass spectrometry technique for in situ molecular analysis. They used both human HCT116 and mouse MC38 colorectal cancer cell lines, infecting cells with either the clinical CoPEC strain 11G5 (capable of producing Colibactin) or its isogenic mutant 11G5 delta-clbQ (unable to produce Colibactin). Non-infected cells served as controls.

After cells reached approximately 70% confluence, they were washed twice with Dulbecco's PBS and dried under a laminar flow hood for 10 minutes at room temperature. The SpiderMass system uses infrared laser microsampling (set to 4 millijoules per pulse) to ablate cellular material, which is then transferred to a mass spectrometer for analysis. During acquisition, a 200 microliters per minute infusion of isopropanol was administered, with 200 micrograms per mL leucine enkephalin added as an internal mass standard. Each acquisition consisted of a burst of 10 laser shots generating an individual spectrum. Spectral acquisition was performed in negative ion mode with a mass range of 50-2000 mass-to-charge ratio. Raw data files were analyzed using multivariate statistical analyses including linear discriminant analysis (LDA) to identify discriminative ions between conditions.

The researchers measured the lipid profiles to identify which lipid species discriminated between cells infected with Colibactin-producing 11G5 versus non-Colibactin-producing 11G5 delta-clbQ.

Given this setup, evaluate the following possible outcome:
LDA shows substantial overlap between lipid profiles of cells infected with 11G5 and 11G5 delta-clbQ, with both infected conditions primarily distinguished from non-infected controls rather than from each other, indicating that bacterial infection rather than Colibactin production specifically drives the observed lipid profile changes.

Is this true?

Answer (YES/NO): NO